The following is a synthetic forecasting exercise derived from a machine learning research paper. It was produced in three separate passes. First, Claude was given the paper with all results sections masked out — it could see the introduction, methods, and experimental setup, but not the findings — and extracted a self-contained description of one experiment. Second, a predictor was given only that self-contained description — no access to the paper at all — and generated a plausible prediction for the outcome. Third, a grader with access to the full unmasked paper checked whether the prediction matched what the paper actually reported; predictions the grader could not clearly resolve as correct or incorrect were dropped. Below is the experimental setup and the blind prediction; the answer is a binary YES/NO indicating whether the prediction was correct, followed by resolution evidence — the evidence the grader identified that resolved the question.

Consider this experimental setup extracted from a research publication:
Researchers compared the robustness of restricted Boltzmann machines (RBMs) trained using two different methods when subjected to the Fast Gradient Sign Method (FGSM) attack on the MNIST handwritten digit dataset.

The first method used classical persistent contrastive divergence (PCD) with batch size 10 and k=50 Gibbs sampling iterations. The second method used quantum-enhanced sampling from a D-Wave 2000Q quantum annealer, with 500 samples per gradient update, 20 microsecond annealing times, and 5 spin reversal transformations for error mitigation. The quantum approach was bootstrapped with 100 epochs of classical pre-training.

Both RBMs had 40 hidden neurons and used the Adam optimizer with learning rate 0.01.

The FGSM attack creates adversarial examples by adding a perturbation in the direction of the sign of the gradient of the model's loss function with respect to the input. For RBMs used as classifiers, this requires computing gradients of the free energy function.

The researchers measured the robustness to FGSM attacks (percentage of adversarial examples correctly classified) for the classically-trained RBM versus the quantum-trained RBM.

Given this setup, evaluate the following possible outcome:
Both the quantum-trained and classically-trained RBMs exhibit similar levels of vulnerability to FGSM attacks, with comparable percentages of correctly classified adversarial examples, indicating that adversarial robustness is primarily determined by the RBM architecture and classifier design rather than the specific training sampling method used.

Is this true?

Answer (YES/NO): YES